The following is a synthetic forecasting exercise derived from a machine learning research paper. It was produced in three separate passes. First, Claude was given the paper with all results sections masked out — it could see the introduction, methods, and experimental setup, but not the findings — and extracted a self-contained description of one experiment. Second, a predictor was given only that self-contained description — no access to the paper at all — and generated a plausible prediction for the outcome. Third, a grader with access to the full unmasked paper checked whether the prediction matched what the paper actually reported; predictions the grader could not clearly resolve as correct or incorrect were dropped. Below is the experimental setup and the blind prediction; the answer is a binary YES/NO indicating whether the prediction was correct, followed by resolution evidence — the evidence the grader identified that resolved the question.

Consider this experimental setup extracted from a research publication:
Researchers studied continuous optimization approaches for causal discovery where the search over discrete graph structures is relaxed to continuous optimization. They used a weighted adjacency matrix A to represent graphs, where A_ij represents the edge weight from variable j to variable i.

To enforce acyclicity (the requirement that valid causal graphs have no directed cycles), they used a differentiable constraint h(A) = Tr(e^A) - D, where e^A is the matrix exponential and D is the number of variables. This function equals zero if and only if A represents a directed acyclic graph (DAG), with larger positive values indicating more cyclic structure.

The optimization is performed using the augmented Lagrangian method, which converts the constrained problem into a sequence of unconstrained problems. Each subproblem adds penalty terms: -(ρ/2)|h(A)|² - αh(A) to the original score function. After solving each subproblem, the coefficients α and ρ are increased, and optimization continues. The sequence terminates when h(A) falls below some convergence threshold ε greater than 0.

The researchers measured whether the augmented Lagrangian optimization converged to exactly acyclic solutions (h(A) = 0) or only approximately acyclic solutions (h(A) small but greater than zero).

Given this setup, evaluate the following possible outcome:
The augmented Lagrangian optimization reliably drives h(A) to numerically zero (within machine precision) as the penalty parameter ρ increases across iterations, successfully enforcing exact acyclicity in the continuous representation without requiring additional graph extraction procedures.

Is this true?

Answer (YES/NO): NO